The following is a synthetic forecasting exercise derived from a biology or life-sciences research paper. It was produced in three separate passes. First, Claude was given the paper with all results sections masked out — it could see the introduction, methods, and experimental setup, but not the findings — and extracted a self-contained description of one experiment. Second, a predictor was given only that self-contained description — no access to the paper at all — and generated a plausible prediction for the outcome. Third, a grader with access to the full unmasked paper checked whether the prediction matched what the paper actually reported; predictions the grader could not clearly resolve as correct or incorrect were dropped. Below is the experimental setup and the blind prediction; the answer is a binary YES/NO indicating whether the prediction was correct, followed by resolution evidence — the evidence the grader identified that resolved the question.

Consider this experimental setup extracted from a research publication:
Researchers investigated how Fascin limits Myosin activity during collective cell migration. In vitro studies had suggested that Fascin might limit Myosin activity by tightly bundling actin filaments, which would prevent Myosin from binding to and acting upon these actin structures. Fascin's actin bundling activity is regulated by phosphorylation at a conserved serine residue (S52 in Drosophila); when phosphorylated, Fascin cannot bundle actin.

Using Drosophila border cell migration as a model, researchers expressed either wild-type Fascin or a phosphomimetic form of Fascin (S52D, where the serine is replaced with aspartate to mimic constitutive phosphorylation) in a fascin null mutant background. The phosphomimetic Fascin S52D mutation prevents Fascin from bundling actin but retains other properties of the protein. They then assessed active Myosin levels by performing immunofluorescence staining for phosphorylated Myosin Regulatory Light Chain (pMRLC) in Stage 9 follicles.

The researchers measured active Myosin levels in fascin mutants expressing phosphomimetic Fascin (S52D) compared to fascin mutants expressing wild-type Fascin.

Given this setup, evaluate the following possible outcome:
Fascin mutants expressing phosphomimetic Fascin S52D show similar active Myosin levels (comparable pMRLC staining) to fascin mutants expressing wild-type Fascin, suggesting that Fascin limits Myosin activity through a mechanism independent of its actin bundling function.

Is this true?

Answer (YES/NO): NO